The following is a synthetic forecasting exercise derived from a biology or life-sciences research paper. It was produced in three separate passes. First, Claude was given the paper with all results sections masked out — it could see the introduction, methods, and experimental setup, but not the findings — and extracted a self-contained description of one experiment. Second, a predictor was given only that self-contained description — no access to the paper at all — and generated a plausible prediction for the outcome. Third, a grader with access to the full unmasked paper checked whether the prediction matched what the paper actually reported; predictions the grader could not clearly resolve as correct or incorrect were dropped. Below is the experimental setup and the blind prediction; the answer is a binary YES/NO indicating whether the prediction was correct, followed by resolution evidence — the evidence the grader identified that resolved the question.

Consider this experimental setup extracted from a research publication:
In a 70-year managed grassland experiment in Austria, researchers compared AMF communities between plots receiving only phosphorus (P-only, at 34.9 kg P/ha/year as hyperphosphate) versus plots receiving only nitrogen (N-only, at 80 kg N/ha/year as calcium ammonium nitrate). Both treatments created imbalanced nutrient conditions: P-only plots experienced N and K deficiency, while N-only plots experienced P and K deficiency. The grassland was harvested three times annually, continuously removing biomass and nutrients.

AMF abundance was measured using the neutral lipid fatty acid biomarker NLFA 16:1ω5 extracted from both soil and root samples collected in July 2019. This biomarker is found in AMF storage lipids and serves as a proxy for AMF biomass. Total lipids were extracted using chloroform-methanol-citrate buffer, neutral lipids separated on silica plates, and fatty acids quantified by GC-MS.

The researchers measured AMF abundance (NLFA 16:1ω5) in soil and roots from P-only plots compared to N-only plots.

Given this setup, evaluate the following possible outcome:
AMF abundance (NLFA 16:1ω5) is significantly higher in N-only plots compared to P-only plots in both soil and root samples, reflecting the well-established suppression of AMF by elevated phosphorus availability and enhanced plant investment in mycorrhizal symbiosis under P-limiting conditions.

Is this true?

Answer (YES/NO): NO